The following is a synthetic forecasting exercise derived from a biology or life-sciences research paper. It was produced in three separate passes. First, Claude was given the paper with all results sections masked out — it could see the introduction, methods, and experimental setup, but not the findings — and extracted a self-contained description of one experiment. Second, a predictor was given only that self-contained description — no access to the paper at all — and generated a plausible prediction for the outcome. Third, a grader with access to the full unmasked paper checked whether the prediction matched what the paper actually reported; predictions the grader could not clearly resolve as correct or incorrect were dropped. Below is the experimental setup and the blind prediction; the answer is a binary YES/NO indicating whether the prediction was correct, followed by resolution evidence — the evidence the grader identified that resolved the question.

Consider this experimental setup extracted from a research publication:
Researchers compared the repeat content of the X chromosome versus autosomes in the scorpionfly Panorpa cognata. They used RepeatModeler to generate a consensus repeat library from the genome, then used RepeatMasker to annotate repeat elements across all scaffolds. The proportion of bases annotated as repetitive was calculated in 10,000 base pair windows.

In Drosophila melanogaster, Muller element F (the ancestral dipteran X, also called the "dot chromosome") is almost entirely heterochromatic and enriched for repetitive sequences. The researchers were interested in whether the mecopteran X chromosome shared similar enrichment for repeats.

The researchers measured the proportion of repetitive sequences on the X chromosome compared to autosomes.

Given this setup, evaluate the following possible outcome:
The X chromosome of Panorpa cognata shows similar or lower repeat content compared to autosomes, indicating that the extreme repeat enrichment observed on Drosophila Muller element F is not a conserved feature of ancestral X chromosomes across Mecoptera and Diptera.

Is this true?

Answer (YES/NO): NO